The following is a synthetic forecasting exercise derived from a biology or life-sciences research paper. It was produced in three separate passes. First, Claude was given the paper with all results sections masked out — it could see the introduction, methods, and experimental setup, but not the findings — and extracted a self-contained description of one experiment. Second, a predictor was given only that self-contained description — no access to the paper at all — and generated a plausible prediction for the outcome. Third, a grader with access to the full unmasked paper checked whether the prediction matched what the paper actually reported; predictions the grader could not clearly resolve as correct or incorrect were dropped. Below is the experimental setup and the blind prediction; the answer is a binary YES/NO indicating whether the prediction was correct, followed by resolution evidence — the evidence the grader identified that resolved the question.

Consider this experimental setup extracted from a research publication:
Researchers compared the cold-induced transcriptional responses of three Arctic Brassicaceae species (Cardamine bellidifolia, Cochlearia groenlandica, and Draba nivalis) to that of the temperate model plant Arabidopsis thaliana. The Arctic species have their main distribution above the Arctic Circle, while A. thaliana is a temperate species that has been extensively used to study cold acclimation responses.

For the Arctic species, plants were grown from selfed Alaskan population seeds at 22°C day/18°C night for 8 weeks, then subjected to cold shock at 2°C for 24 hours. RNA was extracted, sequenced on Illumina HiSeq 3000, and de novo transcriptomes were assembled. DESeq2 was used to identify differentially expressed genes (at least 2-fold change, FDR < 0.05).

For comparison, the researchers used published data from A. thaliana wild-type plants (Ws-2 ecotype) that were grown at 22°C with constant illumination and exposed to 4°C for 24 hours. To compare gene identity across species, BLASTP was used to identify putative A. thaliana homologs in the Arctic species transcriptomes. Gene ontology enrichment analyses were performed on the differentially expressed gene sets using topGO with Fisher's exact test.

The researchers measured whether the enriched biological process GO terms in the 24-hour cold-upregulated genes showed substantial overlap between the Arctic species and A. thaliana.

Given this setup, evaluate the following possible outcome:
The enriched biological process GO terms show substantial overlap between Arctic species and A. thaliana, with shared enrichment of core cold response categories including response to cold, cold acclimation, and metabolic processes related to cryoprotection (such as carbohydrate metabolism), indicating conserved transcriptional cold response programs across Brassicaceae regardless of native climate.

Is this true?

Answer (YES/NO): YES